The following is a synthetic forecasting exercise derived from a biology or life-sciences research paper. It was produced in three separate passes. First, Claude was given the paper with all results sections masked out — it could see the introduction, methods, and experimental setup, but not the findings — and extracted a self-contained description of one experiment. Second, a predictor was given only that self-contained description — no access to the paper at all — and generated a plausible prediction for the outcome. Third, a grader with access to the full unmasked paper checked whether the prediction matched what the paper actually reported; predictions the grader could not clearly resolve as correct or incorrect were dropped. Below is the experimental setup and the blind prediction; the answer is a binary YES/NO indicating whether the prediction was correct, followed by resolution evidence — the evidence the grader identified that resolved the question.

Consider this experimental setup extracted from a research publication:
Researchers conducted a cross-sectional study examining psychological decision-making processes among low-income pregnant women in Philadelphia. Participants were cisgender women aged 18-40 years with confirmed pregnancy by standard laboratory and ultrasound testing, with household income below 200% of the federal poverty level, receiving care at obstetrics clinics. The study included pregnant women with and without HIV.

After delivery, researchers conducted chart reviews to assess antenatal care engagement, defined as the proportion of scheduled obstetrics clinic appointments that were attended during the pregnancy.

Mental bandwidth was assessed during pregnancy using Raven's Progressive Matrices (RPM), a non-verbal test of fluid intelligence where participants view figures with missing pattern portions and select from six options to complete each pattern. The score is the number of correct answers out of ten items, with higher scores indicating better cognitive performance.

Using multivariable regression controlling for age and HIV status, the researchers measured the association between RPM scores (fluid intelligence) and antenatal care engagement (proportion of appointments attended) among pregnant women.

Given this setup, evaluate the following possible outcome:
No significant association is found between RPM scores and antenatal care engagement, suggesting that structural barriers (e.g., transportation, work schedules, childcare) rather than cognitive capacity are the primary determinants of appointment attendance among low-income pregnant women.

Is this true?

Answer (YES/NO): YES